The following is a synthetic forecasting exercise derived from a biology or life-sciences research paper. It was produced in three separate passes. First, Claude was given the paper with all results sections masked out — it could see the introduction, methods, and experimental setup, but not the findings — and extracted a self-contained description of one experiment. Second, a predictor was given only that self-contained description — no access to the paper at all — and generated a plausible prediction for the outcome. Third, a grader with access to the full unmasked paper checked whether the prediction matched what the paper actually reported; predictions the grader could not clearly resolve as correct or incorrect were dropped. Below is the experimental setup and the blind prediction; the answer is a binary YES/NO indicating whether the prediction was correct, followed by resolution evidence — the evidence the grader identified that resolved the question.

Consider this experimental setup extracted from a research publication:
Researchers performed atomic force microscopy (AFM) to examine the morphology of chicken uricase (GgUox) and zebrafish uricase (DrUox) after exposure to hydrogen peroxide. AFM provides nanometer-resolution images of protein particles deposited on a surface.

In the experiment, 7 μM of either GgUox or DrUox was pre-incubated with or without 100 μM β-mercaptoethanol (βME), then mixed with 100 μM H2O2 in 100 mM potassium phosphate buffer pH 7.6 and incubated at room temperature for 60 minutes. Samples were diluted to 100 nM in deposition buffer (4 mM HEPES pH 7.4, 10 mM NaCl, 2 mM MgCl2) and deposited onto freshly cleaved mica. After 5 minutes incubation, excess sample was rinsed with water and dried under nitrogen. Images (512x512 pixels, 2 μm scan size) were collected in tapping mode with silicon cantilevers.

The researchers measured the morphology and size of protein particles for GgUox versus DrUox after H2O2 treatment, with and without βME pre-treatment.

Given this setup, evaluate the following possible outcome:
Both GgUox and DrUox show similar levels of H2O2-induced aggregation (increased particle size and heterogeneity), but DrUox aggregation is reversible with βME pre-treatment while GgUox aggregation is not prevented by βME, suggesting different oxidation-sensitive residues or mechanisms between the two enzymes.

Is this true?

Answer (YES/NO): NO